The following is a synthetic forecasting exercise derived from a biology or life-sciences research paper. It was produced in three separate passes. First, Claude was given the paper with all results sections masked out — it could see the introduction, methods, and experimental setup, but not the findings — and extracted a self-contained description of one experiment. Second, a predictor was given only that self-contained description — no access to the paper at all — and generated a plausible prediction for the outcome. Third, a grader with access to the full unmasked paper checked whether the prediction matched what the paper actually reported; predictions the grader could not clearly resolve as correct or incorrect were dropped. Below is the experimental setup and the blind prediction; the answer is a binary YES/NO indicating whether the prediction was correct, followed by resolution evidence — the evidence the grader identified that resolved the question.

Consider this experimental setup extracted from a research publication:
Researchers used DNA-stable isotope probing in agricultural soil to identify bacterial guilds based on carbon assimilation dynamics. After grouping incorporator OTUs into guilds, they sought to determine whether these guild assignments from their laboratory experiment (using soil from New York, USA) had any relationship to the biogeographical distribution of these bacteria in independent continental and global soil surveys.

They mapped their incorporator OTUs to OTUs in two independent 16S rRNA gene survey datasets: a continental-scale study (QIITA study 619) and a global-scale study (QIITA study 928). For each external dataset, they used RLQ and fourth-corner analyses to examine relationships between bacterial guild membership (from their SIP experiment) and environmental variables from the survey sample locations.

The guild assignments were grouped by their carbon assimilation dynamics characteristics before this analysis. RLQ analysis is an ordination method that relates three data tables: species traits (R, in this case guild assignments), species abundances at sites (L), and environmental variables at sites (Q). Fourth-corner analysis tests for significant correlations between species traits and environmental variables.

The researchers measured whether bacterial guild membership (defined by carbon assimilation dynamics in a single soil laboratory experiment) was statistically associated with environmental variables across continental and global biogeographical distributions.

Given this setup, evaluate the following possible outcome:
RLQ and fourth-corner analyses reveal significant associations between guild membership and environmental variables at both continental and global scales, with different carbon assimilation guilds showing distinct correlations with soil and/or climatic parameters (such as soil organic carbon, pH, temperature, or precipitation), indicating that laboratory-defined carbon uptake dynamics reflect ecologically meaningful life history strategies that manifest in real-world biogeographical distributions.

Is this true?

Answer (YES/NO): YES